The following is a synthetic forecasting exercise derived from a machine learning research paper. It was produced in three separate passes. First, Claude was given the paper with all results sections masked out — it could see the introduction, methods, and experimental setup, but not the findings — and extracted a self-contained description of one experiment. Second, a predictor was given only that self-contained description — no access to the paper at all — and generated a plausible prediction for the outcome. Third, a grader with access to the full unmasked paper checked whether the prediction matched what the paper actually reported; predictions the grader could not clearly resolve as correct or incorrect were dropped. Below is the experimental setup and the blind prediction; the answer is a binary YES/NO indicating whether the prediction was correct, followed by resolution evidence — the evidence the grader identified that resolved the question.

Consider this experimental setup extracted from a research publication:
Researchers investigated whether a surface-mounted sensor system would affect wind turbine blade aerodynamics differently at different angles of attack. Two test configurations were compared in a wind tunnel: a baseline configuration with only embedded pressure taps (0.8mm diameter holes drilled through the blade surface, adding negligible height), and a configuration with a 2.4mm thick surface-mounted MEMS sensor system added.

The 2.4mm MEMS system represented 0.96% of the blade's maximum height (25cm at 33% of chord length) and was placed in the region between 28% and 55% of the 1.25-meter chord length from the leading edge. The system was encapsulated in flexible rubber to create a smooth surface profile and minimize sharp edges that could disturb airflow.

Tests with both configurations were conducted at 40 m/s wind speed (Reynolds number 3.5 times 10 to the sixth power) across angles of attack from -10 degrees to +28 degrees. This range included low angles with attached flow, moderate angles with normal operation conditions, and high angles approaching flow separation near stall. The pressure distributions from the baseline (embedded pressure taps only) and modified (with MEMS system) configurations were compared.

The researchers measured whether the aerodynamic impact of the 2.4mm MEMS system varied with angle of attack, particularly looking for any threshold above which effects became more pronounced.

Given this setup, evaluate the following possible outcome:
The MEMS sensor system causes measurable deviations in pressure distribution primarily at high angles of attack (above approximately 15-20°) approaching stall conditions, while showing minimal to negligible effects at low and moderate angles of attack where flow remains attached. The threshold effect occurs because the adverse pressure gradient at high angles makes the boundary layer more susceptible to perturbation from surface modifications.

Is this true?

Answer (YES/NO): NO